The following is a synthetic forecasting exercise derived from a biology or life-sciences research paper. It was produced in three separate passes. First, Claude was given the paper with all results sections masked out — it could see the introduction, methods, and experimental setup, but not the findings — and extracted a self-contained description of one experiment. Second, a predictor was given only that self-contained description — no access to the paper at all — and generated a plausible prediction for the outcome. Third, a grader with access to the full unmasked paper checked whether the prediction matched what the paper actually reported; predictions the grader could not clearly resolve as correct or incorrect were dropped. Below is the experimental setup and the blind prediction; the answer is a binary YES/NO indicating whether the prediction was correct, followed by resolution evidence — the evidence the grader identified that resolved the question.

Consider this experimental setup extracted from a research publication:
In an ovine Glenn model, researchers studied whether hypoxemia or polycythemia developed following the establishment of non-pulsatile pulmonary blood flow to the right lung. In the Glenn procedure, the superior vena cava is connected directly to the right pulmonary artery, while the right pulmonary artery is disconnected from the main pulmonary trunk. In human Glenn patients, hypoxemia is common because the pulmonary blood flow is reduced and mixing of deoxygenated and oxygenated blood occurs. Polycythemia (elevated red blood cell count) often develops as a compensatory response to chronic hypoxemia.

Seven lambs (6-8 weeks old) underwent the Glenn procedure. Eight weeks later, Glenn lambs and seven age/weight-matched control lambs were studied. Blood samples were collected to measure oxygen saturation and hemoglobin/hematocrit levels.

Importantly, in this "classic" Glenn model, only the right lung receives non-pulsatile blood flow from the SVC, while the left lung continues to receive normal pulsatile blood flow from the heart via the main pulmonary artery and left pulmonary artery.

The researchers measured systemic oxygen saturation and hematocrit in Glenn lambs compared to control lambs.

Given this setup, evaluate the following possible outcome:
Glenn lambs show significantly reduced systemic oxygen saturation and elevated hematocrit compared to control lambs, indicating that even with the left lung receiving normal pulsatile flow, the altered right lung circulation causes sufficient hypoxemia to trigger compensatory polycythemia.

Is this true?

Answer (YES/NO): NO